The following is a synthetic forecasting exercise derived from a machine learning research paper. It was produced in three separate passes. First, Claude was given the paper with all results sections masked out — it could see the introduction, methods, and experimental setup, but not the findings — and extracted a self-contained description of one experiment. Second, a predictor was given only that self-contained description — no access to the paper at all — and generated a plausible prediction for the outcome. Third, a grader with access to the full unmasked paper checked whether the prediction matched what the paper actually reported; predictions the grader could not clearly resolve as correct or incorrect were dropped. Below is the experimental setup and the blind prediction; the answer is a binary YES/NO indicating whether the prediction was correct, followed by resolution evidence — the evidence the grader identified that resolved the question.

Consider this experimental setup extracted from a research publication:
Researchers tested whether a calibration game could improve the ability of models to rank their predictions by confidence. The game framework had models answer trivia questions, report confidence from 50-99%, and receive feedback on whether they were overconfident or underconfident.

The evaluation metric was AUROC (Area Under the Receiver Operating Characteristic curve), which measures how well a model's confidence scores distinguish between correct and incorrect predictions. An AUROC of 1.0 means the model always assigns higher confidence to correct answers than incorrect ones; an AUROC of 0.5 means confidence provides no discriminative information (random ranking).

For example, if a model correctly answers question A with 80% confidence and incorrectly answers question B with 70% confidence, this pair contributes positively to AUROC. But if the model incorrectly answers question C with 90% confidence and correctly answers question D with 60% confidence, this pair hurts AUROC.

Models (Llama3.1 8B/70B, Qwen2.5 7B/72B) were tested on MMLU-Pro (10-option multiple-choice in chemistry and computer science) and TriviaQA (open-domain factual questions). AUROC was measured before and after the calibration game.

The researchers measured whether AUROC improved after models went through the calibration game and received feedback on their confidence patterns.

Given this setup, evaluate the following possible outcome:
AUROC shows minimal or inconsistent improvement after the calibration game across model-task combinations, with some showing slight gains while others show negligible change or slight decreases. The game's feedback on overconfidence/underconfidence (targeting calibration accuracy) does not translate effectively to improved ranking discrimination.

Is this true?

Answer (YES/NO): NO